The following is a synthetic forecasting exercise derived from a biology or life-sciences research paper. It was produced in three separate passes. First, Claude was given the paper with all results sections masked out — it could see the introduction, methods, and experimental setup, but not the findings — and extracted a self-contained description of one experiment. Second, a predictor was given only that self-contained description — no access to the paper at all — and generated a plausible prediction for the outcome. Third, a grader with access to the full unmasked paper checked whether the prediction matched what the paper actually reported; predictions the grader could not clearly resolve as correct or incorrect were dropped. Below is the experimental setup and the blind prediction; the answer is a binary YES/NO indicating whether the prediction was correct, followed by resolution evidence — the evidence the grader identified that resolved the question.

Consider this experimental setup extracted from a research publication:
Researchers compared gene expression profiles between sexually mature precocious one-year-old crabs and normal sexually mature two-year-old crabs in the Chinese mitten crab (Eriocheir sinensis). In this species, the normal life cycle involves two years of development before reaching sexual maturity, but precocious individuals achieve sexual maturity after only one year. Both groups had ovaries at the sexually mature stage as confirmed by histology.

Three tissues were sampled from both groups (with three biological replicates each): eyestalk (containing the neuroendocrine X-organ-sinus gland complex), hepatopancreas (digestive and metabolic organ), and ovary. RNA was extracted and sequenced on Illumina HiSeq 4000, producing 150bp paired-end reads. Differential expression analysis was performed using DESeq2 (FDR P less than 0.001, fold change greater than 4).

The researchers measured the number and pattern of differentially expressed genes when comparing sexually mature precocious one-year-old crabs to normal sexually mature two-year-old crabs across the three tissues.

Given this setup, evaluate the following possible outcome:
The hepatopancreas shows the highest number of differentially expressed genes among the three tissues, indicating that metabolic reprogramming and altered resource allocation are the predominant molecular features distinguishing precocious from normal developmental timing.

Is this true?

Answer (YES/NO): NO